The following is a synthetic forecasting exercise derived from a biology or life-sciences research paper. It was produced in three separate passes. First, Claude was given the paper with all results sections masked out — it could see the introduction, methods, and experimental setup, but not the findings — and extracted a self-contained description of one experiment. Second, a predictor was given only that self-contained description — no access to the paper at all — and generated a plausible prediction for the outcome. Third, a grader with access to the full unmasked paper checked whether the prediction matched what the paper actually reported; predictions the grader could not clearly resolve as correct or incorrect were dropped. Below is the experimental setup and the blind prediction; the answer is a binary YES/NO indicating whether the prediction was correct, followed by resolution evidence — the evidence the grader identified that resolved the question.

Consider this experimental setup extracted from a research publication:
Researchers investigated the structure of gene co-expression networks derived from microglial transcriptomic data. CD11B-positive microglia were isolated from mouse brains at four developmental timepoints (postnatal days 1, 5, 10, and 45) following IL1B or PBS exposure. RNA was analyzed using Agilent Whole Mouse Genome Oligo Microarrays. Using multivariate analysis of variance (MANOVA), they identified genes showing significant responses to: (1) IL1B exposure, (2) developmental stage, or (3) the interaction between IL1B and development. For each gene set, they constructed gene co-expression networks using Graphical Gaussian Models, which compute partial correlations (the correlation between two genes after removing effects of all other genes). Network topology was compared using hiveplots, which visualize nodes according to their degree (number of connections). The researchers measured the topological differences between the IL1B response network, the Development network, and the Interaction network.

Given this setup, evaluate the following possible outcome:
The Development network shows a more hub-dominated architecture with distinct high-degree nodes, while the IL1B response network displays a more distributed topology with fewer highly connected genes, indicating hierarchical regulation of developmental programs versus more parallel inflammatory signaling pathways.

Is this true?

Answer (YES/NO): NO